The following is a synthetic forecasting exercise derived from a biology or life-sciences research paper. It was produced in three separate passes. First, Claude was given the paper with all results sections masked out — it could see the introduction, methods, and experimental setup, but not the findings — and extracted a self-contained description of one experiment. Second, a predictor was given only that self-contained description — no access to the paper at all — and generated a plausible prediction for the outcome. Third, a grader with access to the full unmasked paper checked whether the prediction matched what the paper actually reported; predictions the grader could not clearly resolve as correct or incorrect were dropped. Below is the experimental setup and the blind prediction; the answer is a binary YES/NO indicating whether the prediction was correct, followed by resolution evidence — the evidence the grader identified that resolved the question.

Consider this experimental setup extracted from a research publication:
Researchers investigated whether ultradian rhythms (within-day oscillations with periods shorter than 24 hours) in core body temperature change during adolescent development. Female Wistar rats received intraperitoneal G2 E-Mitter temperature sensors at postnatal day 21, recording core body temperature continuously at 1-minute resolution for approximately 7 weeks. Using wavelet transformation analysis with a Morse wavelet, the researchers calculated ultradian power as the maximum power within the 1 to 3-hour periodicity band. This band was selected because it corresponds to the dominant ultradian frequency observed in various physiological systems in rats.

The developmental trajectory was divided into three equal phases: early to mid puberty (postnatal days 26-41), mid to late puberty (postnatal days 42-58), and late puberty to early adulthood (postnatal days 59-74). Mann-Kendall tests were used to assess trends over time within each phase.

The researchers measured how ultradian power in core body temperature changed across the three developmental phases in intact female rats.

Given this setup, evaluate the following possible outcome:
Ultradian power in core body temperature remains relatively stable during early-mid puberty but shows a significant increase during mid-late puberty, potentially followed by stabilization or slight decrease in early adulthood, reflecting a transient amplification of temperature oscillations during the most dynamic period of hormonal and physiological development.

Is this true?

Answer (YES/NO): NO